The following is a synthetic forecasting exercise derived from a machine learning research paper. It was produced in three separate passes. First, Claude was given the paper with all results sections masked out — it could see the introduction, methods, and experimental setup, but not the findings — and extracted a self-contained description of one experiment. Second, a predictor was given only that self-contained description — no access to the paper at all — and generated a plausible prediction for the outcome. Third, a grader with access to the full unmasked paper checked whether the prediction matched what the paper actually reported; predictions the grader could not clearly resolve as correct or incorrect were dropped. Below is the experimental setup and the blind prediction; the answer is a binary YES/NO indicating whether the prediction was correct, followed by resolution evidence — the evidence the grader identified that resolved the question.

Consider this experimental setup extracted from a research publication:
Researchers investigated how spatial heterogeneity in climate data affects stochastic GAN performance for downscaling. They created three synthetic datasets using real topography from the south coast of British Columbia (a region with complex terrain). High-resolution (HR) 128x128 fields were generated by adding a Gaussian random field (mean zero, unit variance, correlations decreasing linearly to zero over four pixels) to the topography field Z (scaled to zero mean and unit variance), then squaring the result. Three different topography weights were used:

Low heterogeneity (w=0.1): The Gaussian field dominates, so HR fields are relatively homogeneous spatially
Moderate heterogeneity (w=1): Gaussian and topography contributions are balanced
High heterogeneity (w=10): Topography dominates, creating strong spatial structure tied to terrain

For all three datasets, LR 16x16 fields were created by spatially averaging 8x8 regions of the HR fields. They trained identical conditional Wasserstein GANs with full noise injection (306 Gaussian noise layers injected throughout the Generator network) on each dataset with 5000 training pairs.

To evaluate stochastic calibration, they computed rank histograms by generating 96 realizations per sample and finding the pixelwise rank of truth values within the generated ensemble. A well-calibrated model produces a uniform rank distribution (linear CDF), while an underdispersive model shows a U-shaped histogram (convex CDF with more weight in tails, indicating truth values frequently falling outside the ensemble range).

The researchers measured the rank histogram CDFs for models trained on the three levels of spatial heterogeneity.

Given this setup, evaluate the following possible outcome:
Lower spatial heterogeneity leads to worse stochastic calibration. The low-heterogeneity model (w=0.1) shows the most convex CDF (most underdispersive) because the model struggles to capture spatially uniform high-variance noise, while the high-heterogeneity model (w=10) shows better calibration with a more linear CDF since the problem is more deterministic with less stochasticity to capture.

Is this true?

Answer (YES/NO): NO